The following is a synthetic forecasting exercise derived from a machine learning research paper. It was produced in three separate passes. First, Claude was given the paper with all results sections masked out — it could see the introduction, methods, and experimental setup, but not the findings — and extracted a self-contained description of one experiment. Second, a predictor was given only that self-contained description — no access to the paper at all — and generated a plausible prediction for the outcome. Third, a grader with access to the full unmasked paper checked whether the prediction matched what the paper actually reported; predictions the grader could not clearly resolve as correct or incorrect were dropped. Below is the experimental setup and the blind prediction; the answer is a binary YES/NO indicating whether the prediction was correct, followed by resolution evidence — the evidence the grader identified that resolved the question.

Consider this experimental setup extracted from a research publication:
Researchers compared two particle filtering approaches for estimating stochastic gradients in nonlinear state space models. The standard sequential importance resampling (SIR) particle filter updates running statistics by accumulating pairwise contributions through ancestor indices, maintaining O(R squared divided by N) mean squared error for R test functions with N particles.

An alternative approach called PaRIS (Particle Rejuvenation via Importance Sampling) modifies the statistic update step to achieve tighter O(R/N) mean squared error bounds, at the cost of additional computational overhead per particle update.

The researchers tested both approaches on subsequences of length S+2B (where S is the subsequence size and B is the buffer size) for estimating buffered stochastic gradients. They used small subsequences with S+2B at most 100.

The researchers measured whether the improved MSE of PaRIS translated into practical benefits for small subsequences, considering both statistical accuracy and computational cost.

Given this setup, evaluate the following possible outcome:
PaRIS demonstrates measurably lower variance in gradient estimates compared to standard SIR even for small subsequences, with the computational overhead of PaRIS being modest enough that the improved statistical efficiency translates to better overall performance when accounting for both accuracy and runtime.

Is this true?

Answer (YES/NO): NO